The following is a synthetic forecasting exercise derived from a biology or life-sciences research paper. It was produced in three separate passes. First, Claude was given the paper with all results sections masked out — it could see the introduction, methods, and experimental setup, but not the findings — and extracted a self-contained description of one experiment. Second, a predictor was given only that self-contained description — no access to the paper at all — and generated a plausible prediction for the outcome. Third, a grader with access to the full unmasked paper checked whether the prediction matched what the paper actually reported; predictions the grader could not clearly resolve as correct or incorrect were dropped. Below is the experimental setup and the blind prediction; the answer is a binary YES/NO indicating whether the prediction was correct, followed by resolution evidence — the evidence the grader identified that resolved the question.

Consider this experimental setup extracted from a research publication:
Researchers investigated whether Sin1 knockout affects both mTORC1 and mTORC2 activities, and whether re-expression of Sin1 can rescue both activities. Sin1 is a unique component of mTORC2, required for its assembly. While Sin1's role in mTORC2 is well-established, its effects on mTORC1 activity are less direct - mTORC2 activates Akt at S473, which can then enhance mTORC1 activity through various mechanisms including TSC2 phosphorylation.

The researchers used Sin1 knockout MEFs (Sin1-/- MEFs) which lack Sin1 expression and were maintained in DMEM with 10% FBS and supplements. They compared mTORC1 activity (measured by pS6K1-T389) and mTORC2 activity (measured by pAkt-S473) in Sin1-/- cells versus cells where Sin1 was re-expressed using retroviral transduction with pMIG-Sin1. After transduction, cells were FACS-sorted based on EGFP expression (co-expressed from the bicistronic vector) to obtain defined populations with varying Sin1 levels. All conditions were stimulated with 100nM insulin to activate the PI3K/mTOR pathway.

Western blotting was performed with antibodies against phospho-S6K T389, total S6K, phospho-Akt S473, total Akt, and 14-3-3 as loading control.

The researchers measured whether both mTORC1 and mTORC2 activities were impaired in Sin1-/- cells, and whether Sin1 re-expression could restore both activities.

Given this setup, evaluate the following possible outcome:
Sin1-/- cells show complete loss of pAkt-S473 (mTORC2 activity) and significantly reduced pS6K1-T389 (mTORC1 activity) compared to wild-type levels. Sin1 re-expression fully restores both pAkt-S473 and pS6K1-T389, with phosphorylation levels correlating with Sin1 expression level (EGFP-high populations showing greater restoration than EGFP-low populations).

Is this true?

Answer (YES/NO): NO